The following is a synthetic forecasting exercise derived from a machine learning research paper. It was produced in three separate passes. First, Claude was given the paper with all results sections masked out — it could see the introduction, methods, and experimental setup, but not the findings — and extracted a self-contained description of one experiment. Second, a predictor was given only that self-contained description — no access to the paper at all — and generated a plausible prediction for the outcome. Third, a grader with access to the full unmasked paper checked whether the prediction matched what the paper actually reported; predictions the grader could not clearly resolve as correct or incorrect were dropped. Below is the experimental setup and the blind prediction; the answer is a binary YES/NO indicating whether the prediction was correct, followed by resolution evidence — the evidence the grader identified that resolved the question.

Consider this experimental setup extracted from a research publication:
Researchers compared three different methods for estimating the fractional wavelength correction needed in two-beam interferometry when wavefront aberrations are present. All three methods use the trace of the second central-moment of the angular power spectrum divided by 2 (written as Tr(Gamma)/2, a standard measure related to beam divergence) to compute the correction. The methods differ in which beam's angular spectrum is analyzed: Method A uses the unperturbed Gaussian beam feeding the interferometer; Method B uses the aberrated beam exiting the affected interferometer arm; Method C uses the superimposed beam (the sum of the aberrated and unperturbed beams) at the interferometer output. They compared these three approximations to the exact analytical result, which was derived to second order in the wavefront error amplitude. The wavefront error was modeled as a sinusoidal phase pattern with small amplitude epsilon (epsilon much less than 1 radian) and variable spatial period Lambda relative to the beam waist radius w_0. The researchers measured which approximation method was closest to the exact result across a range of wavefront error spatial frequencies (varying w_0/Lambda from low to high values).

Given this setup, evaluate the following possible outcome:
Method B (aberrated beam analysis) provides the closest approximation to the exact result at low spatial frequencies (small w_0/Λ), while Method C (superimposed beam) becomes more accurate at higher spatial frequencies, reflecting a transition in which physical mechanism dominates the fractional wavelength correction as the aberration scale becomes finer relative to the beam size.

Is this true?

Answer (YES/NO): NO